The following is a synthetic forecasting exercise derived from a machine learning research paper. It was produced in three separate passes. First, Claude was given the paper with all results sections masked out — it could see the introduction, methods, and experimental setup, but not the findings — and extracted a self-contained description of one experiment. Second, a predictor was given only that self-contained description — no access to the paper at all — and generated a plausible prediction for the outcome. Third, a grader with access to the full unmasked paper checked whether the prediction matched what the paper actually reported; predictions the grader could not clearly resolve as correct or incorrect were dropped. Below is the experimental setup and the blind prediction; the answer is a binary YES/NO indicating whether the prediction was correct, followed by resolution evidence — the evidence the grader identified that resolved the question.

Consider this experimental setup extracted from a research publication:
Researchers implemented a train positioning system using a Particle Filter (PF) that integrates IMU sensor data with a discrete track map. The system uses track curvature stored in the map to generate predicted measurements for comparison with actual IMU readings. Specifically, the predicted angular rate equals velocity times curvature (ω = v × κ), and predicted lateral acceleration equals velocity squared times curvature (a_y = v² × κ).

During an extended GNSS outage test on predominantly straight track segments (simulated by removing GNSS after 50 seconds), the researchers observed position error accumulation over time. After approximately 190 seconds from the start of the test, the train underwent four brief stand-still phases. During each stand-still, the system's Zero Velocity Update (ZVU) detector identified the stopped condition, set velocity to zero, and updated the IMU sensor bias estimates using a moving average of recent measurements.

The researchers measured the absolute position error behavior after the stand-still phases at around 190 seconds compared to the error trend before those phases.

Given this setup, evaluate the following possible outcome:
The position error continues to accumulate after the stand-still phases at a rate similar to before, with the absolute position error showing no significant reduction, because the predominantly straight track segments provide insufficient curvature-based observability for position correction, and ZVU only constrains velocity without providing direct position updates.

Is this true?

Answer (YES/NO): NO